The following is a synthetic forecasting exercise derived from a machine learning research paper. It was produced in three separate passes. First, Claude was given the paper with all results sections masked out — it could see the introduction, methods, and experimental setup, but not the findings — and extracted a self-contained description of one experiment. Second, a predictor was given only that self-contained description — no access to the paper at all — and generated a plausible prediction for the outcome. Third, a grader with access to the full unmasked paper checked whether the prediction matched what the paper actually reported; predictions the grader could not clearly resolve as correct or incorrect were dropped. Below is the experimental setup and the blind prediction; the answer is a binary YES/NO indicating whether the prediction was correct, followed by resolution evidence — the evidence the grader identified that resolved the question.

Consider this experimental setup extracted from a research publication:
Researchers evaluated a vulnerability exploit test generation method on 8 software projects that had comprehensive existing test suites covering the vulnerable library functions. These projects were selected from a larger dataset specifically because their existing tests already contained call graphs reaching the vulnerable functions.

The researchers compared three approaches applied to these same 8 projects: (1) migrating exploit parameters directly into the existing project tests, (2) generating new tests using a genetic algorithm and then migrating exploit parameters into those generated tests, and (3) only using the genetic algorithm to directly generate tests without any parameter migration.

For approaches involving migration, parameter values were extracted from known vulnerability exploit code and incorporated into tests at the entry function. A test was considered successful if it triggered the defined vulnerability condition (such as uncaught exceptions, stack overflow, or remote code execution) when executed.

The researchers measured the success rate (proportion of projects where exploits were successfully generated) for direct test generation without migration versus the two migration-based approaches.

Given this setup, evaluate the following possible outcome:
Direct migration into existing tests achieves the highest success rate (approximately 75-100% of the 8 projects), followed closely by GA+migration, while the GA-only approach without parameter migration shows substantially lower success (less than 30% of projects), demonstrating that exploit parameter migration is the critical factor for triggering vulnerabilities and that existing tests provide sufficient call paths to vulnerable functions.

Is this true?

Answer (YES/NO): NO